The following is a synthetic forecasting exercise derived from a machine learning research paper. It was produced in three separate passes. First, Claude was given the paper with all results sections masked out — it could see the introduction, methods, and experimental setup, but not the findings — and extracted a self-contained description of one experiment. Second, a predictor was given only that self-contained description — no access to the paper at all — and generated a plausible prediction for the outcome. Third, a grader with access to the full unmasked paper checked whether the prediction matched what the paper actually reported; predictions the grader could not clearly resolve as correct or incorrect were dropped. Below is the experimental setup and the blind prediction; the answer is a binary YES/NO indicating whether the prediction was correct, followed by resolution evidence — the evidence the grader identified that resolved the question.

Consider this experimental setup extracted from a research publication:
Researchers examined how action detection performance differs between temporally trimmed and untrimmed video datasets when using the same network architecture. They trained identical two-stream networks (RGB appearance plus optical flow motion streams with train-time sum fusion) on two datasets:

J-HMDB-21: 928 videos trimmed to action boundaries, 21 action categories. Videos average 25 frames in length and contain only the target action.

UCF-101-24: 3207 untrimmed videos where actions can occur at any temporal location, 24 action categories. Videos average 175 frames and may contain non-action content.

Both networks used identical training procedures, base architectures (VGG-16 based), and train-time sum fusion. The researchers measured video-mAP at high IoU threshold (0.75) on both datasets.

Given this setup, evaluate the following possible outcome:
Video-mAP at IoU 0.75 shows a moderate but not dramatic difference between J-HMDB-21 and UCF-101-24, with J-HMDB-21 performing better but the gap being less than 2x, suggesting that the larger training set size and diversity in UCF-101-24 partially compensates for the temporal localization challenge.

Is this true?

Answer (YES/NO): NO